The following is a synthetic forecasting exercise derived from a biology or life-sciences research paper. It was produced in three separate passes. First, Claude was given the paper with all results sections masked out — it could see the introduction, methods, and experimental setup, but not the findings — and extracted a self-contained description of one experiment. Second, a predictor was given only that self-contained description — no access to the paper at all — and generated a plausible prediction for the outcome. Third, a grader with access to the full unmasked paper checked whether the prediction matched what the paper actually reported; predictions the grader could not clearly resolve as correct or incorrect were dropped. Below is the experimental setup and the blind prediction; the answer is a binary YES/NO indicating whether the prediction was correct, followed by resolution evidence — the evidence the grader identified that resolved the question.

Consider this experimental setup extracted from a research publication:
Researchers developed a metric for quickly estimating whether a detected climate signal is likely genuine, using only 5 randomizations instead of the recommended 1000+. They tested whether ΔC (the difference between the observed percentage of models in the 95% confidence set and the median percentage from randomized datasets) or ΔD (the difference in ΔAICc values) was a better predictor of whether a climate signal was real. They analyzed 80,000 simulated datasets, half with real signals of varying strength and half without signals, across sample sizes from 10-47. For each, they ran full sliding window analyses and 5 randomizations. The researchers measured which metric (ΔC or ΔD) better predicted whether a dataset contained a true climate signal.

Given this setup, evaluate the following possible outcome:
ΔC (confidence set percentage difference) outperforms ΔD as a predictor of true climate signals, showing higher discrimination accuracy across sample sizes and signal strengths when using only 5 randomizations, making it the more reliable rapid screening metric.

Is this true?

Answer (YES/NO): YES